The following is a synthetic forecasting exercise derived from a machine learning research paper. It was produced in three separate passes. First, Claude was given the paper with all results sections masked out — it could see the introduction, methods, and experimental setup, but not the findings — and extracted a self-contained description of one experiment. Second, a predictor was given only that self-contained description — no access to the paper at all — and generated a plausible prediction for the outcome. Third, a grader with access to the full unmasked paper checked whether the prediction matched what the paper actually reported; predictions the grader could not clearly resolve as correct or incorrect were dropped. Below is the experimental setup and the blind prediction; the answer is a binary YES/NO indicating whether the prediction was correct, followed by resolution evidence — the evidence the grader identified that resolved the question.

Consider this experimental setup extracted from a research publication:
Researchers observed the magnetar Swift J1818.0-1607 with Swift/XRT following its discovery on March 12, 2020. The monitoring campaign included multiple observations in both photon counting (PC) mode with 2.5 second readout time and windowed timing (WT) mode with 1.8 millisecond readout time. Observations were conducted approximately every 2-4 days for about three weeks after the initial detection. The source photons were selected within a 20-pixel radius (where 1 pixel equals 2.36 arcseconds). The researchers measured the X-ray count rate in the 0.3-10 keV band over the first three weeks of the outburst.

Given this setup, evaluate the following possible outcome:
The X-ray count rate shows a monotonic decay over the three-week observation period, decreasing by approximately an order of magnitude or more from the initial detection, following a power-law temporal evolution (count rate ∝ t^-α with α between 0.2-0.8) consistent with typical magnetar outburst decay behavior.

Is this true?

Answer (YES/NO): NO